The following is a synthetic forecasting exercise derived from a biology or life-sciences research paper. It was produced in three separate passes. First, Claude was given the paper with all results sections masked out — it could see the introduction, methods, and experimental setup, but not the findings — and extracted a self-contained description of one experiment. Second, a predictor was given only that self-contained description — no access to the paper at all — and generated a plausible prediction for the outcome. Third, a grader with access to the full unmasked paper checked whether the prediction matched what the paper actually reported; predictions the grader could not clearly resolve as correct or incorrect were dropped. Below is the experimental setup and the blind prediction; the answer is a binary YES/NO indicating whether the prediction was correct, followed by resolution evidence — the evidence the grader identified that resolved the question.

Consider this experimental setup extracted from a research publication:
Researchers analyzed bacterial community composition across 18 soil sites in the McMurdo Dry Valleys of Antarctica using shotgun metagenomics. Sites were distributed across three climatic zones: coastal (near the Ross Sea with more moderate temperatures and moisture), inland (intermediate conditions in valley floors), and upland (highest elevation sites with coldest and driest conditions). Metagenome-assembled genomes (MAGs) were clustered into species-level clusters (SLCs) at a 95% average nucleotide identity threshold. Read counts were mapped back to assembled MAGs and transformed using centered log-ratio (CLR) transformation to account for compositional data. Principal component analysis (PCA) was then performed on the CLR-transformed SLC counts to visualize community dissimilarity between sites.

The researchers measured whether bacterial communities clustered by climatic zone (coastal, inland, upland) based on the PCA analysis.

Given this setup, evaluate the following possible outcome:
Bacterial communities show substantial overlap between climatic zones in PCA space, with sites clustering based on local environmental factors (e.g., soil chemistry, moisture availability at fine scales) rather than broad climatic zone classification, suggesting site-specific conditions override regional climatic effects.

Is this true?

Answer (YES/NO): NO